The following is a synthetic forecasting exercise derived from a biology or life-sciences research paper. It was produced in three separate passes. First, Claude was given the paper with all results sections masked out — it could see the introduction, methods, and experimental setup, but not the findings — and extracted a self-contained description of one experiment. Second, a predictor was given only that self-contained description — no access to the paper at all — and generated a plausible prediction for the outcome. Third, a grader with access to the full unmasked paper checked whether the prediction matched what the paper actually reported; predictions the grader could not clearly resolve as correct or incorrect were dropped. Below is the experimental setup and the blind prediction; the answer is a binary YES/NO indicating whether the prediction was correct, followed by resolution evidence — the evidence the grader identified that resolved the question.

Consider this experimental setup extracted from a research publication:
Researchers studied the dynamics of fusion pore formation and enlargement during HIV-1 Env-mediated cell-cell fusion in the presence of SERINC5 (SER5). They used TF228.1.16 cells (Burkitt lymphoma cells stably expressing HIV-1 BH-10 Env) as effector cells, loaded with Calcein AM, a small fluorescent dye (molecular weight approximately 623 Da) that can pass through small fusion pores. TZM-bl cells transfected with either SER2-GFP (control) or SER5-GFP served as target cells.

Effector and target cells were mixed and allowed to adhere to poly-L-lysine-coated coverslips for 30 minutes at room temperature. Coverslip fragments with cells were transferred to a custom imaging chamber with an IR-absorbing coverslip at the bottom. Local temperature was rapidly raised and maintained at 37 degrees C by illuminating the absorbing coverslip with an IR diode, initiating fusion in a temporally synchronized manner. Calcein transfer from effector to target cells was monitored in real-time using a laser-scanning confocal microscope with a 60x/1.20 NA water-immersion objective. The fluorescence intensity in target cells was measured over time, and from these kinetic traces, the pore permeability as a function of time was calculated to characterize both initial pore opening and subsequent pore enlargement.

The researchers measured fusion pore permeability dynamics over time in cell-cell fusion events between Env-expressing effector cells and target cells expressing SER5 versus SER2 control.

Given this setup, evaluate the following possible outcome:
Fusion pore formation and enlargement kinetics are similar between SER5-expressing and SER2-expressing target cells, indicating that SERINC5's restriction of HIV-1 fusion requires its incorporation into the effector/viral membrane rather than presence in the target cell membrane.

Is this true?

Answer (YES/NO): NO